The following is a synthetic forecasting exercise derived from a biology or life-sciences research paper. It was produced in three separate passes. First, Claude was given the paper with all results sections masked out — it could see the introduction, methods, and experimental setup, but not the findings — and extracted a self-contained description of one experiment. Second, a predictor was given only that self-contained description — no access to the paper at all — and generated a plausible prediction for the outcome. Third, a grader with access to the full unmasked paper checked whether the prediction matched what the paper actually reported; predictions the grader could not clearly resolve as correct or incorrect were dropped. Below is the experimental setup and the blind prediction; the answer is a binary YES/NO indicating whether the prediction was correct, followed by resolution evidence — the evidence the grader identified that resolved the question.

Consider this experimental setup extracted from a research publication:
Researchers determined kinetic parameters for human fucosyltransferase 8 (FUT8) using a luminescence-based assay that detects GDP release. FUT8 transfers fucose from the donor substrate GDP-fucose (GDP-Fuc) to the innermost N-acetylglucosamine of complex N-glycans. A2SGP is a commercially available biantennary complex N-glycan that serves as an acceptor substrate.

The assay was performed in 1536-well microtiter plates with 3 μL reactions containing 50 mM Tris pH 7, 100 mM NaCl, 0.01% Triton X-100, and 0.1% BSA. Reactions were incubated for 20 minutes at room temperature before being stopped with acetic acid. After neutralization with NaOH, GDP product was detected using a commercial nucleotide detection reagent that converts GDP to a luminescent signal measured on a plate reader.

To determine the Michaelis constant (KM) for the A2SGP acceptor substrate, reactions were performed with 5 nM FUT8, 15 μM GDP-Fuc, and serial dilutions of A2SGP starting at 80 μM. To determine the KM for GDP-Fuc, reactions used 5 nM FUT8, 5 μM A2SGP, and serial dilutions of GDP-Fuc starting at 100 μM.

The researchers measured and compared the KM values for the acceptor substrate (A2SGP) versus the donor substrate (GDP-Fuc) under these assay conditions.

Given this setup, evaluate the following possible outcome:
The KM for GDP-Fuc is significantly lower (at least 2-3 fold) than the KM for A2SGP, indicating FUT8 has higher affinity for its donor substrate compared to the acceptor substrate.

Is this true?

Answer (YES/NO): YES